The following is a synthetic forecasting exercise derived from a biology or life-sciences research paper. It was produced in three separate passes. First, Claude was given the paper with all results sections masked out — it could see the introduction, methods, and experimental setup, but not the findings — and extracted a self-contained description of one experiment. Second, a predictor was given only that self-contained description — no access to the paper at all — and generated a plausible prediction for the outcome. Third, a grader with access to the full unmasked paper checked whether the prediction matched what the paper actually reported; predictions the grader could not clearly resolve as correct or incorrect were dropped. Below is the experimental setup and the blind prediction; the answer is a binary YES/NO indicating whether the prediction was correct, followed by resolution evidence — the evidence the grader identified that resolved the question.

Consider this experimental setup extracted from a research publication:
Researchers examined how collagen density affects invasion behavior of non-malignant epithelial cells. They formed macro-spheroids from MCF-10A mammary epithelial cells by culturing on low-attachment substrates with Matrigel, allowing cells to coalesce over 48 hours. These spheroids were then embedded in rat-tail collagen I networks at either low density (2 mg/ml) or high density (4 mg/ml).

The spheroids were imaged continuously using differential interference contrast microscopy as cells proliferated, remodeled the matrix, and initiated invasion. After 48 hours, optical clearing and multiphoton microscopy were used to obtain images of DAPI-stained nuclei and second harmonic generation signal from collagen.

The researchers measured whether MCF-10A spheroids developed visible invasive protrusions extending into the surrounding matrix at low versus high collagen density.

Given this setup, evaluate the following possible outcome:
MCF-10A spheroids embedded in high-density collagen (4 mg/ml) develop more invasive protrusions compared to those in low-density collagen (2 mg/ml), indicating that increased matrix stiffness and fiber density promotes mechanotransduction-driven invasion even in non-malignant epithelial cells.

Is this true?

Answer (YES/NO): NO